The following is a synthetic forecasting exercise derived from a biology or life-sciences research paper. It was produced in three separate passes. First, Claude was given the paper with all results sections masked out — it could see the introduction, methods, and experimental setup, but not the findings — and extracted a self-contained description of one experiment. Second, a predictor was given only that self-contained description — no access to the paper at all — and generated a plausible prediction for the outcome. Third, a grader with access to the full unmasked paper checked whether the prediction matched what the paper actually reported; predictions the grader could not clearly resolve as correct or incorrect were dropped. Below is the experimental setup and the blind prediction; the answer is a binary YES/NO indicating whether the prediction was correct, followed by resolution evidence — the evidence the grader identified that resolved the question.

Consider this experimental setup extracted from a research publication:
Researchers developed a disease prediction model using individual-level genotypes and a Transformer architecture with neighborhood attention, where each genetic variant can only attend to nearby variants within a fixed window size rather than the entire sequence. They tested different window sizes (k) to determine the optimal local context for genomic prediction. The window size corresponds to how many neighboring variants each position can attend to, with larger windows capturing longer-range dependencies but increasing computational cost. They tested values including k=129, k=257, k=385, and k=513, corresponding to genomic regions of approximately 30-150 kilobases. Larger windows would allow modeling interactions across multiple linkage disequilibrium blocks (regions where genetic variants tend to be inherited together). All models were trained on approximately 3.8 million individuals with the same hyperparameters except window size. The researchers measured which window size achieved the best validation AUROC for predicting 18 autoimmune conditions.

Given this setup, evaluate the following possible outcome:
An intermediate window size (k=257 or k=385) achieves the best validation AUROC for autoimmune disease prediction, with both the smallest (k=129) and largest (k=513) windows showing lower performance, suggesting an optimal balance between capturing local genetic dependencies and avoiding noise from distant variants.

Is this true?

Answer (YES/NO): YES